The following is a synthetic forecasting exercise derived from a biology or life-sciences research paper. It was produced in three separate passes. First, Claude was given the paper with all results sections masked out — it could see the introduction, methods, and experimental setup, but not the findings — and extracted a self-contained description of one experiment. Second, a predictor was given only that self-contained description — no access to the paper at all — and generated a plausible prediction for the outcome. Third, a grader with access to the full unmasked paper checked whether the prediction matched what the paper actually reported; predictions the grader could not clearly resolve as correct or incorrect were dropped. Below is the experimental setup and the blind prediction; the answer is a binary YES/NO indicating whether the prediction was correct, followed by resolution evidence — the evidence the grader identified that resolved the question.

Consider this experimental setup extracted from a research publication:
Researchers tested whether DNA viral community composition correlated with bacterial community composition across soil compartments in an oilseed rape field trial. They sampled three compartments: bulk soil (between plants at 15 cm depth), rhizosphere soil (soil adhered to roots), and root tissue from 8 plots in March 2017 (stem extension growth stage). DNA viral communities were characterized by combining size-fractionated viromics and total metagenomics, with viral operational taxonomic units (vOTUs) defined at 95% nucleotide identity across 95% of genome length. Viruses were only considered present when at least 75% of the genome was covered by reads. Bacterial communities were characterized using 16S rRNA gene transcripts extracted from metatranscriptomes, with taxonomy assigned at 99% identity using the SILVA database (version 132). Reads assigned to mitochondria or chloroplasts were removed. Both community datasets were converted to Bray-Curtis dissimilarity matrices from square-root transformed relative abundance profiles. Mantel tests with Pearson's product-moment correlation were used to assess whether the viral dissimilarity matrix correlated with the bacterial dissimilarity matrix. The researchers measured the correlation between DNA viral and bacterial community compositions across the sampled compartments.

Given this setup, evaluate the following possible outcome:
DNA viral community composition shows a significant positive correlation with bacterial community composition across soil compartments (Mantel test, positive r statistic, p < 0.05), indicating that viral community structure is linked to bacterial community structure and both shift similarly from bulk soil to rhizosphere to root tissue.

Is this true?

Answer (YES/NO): YES